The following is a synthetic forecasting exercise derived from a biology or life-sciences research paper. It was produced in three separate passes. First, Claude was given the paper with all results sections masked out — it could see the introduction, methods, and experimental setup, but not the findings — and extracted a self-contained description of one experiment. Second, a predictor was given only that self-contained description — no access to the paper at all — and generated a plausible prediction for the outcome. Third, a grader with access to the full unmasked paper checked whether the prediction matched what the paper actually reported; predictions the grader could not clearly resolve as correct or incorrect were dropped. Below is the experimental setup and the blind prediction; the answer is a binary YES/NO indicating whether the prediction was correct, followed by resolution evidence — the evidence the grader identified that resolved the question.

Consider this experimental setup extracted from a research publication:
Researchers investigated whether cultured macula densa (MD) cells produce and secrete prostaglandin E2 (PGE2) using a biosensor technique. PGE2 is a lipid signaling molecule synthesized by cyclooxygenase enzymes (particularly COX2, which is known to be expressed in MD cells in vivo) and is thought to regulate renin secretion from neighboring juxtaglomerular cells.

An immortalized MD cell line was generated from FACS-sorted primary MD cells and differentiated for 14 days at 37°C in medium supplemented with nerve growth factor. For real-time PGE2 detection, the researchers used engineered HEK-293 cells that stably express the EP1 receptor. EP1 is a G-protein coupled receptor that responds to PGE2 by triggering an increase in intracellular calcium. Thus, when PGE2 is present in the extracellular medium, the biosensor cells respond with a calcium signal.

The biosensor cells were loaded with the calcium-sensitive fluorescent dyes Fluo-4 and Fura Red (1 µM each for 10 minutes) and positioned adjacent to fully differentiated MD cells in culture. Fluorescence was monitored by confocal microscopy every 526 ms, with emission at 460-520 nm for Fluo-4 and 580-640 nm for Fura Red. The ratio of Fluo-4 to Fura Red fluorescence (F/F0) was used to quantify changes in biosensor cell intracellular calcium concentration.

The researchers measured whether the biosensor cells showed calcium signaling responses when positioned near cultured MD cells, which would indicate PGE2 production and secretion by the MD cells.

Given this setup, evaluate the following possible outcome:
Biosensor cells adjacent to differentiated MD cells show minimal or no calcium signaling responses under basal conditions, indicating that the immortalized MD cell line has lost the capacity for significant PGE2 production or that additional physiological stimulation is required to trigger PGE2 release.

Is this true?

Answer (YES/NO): NO